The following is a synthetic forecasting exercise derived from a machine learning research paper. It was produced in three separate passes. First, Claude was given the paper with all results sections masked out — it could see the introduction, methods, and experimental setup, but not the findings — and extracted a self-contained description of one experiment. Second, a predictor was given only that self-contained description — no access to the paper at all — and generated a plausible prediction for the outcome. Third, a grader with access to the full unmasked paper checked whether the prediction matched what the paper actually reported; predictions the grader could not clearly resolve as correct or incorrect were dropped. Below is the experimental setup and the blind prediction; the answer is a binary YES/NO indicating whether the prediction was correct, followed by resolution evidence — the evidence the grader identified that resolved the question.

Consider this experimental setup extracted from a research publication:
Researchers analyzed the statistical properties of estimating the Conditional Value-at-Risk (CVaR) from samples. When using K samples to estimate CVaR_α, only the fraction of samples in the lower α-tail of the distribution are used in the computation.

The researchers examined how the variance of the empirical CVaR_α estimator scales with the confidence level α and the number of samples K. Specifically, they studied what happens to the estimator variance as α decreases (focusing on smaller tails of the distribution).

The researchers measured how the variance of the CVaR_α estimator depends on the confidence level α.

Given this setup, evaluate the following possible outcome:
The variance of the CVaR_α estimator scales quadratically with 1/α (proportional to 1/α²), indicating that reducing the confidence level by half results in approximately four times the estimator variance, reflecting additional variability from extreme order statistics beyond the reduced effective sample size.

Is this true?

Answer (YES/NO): YES